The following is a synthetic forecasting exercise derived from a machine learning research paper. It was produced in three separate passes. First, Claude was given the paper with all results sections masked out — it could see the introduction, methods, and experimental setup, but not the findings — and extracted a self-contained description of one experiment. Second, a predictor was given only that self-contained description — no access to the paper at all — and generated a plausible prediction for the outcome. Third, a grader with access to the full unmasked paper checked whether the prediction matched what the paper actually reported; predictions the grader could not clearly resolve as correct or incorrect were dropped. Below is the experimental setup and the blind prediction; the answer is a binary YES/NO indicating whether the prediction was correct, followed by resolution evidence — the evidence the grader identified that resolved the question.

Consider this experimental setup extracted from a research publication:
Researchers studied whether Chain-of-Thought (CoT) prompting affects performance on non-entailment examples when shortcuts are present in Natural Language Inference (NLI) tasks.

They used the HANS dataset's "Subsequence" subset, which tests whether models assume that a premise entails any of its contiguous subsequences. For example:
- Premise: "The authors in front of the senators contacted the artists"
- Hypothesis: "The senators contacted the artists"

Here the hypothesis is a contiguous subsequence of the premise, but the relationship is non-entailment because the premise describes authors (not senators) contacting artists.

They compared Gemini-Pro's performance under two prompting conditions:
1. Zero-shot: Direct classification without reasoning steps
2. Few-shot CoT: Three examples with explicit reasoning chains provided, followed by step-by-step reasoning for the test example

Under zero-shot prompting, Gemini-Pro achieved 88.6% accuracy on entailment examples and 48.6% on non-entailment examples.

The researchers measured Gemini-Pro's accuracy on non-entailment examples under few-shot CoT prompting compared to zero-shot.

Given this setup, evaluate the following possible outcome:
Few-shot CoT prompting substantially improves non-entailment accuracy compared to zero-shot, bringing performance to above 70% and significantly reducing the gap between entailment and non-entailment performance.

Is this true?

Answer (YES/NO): NO